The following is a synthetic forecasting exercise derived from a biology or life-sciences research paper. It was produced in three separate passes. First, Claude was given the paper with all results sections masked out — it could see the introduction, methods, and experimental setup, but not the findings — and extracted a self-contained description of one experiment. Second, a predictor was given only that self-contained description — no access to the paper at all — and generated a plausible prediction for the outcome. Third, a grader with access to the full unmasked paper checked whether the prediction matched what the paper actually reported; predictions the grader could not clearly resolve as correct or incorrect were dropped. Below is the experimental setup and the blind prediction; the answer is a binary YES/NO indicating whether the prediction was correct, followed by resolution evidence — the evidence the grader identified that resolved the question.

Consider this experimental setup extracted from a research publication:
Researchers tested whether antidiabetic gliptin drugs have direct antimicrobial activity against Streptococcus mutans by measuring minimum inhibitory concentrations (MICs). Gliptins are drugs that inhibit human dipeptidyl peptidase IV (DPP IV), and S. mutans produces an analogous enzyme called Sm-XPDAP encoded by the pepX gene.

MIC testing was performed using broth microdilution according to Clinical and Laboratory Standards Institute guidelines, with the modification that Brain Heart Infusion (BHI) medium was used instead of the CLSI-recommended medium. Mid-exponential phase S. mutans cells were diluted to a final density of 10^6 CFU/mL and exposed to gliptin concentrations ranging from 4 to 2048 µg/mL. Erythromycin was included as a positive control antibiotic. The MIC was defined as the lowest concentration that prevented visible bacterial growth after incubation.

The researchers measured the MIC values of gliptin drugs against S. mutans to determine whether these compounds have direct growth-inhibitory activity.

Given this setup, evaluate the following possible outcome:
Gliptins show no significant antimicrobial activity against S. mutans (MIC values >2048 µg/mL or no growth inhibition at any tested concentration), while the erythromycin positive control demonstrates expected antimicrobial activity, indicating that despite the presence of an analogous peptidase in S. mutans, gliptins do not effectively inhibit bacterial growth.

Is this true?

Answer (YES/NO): YES